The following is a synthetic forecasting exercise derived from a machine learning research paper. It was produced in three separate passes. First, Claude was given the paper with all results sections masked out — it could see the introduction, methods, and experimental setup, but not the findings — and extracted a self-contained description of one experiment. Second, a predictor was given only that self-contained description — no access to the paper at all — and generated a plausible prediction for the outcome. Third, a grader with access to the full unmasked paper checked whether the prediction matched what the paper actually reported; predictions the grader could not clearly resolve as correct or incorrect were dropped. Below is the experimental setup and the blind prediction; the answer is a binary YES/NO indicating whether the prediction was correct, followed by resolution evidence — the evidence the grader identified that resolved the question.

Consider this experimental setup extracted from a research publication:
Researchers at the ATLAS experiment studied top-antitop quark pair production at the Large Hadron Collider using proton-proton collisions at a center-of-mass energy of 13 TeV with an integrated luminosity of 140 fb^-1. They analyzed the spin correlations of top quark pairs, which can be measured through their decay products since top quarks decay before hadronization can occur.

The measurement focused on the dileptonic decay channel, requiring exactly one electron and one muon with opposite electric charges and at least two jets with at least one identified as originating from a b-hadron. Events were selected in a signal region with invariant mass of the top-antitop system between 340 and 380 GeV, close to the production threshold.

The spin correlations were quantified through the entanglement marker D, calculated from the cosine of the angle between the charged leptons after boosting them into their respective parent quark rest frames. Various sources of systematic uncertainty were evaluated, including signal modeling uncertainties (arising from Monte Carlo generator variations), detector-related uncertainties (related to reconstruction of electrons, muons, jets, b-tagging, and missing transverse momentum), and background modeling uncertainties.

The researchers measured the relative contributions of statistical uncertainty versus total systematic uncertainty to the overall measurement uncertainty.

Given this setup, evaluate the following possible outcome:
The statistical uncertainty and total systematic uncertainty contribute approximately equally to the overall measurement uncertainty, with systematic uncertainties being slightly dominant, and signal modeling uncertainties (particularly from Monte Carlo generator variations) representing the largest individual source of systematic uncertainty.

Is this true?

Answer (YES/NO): NO